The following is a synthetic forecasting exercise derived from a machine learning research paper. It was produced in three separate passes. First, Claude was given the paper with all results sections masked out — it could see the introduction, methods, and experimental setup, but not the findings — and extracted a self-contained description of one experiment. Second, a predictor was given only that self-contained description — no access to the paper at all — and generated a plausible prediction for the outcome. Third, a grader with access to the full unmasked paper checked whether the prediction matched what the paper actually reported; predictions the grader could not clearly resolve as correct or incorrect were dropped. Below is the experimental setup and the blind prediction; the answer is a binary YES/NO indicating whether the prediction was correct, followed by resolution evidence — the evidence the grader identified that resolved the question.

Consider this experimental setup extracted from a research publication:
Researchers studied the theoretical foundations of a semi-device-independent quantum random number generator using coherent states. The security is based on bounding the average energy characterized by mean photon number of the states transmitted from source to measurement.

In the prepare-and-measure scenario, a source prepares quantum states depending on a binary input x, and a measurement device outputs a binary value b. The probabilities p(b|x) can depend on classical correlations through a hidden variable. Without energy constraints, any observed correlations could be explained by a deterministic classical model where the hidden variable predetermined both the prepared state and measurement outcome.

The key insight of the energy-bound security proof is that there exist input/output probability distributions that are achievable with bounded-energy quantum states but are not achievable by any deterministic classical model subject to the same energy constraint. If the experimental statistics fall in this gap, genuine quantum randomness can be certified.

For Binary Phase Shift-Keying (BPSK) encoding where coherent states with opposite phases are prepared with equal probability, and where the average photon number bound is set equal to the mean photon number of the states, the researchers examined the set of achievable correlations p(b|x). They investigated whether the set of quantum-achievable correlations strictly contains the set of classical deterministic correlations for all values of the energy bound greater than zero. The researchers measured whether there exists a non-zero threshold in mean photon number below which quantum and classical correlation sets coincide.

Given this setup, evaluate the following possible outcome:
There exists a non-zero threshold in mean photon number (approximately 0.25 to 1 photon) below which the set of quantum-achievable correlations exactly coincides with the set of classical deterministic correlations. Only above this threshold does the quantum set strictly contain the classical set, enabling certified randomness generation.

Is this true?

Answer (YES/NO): NO